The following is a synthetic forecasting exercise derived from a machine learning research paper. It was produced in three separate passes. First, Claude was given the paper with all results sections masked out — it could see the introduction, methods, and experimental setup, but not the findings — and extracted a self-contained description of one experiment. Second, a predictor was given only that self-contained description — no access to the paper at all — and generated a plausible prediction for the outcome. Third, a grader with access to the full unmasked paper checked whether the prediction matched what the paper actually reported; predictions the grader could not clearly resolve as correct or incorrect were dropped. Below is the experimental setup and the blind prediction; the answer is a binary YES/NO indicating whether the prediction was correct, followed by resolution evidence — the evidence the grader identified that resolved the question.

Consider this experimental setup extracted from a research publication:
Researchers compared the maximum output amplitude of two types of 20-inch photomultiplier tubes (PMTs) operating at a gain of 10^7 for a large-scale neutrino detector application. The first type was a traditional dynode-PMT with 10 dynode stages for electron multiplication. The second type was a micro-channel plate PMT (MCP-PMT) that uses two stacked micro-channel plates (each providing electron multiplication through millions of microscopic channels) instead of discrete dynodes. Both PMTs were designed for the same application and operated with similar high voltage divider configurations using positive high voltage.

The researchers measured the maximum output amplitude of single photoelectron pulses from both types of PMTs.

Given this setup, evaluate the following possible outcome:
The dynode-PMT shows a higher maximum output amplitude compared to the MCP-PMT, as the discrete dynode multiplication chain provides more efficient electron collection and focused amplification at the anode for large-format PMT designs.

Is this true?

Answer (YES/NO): NO